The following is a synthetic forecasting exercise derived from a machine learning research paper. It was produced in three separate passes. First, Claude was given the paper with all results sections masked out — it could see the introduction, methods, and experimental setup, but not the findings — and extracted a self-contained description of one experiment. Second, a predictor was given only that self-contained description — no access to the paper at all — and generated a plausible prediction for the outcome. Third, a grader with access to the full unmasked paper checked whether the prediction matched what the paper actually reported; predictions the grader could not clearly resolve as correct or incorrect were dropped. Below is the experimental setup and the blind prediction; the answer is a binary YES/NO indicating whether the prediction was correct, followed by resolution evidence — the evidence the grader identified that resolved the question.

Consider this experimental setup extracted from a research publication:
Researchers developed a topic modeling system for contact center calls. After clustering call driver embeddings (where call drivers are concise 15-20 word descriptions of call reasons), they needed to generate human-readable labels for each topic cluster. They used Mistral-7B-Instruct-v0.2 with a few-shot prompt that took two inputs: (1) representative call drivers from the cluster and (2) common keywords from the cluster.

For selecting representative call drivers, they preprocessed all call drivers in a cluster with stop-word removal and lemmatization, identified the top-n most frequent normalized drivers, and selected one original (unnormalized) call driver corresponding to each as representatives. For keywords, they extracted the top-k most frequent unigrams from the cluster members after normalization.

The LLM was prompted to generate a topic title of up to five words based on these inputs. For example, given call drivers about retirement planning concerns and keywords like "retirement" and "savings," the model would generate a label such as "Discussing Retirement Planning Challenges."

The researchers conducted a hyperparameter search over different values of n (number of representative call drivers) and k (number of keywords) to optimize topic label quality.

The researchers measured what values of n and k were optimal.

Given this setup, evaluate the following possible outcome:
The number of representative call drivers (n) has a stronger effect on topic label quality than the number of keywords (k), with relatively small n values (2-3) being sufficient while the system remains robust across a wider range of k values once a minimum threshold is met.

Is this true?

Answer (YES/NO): NO